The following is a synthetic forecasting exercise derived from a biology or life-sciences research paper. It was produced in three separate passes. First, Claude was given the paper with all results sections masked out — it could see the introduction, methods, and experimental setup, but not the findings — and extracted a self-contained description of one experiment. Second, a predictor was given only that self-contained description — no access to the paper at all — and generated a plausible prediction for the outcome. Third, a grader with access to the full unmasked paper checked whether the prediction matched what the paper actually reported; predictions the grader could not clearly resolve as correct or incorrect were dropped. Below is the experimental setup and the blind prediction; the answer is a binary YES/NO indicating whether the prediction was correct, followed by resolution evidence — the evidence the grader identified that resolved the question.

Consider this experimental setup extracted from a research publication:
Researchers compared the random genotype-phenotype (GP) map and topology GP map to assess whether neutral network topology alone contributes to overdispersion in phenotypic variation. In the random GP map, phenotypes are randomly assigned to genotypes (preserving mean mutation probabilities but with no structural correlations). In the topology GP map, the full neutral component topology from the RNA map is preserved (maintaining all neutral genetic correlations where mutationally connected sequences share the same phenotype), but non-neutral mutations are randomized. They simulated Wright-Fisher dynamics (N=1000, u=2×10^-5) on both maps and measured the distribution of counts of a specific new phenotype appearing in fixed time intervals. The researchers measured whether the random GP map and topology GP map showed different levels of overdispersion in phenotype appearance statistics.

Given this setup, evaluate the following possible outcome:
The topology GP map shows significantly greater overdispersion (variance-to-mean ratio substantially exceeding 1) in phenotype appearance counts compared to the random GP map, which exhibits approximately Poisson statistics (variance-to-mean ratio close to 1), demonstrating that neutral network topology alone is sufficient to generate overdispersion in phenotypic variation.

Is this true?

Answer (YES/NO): NO